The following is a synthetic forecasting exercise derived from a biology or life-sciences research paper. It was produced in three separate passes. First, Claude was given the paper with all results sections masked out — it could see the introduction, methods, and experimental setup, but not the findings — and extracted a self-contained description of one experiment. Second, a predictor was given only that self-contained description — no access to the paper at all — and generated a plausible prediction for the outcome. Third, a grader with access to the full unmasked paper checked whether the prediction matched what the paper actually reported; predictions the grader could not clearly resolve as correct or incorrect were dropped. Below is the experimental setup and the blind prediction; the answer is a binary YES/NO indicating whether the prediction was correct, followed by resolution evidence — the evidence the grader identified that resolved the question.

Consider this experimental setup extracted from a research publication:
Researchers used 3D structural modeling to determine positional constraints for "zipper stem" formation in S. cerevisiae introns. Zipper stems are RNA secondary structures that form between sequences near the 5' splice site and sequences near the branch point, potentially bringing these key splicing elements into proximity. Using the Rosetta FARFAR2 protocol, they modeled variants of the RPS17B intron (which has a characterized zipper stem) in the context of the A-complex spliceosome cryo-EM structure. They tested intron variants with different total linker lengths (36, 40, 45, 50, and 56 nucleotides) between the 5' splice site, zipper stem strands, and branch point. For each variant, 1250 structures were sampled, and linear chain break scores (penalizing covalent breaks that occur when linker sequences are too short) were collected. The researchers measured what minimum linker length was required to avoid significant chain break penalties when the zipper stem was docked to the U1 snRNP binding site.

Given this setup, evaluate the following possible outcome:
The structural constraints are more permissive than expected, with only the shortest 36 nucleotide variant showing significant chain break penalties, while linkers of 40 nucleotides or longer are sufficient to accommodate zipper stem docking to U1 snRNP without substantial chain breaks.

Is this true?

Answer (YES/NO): NO